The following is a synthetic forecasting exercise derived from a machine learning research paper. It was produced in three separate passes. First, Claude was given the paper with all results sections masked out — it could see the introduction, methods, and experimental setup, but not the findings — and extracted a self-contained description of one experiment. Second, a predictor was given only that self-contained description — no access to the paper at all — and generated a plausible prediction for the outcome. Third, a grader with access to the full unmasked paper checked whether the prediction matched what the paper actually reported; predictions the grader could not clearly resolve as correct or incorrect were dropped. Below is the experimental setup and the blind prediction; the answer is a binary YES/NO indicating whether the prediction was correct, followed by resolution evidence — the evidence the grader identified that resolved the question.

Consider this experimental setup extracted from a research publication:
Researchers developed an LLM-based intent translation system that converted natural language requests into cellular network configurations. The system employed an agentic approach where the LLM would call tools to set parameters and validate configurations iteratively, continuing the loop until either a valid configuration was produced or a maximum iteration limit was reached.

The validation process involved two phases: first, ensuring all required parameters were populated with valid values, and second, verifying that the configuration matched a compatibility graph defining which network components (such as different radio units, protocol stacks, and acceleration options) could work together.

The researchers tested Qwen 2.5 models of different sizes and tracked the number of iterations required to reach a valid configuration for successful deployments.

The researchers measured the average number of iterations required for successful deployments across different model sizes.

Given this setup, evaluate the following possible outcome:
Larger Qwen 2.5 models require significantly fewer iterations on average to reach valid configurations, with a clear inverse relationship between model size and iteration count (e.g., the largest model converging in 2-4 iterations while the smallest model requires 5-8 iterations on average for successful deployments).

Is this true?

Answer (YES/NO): NO